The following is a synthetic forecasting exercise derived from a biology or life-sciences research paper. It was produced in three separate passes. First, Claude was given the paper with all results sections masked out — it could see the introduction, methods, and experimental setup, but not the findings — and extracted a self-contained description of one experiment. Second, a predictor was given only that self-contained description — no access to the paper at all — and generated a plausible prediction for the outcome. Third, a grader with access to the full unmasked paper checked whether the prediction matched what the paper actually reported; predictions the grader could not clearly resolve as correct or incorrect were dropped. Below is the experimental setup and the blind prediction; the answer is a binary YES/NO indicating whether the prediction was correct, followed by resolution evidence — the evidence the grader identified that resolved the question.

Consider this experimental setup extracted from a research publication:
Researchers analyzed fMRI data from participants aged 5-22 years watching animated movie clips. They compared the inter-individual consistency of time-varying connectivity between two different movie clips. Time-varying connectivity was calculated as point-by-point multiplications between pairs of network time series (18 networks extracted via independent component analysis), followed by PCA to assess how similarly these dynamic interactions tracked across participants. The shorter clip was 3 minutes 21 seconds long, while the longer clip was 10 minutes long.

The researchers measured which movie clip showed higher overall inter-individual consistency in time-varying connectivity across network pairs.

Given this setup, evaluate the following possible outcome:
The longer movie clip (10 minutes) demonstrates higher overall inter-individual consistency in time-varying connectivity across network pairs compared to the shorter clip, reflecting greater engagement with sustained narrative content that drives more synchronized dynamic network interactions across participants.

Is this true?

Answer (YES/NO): NO